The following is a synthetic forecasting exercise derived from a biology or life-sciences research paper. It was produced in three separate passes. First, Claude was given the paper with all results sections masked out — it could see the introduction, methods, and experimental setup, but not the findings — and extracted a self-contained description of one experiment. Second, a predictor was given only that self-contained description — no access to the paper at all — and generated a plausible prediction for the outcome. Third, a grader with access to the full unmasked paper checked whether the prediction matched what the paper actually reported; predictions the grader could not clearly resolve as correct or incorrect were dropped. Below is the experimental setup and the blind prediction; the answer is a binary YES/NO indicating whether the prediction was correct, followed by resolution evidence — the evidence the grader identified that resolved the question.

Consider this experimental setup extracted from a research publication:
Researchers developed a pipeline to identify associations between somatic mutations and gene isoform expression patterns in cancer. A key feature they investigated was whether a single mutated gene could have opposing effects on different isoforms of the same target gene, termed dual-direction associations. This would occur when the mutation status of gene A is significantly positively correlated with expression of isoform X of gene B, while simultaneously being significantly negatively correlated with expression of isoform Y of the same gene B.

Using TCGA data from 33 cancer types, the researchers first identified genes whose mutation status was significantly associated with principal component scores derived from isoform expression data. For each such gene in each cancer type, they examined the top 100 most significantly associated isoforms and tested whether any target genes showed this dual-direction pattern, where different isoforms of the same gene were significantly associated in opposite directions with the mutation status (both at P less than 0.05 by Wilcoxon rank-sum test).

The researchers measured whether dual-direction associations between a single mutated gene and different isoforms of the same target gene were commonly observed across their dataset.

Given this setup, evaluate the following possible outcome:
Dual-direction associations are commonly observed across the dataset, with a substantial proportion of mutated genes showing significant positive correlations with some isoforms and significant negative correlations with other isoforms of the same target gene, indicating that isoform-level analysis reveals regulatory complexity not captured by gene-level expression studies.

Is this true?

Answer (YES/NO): YES